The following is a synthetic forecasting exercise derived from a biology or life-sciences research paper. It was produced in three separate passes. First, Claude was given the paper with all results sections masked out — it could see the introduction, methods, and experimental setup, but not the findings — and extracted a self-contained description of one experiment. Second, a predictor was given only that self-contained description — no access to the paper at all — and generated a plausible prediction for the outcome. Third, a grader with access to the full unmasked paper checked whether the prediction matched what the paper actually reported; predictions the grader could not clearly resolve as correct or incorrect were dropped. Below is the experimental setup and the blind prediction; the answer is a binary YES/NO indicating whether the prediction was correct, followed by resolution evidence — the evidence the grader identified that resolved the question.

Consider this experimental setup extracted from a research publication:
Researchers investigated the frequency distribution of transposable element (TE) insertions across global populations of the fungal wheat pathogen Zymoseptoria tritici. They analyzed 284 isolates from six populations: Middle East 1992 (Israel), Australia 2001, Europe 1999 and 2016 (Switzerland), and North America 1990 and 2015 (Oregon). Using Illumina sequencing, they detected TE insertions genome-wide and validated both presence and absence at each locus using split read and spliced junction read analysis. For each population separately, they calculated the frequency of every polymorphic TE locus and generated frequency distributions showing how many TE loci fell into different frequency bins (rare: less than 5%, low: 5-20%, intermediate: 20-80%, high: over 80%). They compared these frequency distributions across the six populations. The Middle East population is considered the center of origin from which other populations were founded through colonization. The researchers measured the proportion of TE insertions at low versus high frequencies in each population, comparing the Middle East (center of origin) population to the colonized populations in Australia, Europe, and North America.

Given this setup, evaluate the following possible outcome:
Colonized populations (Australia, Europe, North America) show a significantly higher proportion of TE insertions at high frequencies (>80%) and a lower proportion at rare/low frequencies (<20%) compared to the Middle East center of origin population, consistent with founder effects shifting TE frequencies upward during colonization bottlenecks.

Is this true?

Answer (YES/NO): NO